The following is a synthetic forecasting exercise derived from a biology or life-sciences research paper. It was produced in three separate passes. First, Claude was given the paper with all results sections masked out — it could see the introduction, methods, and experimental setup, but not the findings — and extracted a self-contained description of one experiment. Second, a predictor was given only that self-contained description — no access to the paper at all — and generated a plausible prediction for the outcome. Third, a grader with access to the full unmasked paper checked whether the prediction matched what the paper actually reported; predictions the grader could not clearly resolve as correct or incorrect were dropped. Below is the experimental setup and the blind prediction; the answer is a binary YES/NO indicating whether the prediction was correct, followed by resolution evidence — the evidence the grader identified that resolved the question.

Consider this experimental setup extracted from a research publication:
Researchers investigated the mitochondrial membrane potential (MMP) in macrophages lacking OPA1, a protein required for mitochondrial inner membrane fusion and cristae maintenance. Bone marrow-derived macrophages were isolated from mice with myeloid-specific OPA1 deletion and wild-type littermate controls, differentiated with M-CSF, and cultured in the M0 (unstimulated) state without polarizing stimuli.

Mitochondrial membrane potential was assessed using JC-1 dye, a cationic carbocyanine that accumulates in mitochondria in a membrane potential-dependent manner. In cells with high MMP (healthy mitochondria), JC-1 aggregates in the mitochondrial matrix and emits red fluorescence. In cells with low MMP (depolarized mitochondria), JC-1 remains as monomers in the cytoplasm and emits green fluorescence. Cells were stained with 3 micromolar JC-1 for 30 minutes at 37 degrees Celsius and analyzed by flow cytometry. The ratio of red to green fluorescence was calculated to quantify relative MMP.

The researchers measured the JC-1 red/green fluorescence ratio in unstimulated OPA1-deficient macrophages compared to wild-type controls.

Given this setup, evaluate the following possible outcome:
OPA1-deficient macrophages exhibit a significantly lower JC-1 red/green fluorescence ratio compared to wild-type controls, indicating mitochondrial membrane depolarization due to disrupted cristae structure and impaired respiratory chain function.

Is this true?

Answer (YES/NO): YES